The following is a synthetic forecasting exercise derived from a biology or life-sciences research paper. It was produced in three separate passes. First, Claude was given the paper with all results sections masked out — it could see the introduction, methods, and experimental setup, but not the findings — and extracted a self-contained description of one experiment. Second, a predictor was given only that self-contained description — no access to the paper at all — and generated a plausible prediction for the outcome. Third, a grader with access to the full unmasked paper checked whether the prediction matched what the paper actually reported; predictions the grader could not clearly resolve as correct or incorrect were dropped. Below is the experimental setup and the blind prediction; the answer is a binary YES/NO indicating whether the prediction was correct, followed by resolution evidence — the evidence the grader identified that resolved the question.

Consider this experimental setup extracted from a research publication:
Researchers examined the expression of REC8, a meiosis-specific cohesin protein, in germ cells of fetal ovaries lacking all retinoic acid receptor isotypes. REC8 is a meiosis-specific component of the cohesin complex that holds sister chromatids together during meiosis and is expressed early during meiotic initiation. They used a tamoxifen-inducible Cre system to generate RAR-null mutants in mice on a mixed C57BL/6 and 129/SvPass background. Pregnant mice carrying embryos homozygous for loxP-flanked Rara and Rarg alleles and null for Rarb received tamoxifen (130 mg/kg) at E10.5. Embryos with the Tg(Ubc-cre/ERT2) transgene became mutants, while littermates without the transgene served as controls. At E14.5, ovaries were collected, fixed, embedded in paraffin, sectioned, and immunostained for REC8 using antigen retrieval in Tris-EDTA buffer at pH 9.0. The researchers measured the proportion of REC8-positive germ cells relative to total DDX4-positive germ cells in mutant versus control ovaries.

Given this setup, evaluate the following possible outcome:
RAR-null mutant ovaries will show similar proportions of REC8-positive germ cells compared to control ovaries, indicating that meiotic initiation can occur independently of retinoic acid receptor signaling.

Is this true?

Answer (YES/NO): YES